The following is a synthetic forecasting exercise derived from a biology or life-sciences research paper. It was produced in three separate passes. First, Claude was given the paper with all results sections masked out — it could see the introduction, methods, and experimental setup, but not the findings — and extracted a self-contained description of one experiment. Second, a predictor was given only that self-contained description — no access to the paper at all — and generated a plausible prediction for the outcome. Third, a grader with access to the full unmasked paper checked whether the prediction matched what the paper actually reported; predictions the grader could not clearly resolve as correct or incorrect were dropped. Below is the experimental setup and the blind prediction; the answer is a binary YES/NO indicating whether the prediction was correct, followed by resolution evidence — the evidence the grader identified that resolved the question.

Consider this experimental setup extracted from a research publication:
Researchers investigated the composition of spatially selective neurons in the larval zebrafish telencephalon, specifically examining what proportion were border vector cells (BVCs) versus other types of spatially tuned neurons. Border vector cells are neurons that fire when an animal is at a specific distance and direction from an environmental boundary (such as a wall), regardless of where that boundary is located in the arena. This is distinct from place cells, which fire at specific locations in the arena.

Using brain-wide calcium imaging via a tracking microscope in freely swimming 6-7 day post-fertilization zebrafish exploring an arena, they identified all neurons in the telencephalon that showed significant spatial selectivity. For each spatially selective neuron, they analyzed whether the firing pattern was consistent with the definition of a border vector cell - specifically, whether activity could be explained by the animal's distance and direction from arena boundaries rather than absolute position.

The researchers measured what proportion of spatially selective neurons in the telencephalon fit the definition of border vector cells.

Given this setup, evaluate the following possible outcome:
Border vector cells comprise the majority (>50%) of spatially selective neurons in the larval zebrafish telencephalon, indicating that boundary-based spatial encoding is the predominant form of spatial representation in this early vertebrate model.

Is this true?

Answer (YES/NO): NO